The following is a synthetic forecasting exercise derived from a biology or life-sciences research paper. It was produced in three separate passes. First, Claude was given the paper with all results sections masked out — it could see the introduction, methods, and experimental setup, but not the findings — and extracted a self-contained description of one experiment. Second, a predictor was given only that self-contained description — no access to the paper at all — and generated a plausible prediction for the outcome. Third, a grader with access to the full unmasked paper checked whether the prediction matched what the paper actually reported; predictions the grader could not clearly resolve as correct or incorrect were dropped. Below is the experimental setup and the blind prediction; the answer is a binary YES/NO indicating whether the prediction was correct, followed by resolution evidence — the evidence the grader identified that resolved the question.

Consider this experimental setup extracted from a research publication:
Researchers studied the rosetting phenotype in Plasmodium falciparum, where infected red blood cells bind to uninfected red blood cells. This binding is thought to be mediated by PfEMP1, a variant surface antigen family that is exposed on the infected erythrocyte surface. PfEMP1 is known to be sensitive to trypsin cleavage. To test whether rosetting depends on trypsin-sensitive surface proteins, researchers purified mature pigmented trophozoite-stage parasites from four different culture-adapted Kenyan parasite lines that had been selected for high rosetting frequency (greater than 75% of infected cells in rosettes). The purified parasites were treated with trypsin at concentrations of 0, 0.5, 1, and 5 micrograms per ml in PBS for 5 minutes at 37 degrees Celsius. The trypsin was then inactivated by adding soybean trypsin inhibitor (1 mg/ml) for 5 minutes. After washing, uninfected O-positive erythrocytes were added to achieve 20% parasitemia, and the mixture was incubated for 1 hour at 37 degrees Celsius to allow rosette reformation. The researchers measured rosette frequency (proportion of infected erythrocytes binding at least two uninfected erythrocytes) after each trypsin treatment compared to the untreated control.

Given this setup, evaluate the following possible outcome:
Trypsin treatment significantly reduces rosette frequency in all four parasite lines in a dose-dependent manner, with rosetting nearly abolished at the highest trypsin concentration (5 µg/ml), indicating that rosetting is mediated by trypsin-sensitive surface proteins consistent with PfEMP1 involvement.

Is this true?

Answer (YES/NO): NO